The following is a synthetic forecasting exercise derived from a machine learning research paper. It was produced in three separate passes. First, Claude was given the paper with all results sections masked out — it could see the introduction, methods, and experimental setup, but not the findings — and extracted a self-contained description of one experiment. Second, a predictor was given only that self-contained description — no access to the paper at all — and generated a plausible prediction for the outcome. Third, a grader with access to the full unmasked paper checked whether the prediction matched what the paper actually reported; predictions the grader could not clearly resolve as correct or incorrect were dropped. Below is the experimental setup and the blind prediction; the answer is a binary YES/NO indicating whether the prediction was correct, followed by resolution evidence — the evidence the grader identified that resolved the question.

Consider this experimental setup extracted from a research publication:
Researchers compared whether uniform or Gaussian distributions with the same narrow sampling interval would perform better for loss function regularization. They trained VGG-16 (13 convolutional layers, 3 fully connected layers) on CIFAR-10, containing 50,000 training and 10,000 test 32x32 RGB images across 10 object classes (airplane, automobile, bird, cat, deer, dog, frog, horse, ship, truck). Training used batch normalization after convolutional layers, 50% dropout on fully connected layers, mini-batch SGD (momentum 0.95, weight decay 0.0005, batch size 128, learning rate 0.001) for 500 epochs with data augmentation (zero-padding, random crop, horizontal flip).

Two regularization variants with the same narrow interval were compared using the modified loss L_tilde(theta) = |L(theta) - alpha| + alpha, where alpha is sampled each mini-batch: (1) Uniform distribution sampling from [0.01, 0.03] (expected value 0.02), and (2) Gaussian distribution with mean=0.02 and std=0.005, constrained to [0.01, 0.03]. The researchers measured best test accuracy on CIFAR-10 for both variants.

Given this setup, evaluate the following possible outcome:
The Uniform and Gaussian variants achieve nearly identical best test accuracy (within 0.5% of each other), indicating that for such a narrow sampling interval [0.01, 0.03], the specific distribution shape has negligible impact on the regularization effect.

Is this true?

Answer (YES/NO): YES